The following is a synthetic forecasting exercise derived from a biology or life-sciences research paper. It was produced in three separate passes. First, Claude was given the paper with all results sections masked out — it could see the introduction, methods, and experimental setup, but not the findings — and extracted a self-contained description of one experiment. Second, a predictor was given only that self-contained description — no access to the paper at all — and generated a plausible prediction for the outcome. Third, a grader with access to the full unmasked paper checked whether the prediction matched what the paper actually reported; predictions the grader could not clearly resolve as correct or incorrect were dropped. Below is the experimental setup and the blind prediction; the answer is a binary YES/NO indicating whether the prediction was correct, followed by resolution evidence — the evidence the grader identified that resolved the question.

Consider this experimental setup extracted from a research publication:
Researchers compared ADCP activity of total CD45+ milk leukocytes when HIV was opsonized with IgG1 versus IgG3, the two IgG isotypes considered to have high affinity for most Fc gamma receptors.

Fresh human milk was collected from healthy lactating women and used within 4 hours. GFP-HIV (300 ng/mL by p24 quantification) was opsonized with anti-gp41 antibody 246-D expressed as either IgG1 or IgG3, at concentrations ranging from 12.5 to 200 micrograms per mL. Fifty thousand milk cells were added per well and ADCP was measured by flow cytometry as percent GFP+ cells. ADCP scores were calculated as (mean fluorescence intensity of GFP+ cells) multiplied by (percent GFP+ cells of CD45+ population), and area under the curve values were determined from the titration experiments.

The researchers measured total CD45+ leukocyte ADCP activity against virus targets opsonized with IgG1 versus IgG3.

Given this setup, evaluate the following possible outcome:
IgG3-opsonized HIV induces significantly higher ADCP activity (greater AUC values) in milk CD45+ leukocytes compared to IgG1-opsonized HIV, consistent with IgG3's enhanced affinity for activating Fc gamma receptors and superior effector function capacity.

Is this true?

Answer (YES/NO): NO